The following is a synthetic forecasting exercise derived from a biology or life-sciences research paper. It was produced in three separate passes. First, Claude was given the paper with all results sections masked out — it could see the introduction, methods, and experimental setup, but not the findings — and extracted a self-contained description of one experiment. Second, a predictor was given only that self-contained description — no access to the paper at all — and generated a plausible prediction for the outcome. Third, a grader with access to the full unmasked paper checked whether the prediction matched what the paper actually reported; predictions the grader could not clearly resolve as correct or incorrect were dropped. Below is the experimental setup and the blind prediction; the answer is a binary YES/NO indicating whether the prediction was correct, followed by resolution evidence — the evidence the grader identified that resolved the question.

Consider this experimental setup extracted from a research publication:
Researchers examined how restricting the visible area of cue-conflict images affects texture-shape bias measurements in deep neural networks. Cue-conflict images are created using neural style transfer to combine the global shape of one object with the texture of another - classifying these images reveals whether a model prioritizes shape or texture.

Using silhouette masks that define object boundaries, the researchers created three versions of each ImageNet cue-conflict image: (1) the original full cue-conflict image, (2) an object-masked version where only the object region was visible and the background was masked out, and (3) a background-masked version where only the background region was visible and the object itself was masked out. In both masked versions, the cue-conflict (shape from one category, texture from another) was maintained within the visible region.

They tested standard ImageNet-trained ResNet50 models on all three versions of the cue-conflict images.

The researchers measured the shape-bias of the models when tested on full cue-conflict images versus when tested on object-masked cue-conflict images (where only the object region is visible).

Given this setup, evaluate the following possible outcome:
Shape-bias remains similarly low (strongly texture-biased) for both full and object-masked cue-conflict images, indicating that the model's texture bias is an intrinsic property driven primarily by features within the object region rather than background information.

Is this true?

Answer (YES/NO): NO